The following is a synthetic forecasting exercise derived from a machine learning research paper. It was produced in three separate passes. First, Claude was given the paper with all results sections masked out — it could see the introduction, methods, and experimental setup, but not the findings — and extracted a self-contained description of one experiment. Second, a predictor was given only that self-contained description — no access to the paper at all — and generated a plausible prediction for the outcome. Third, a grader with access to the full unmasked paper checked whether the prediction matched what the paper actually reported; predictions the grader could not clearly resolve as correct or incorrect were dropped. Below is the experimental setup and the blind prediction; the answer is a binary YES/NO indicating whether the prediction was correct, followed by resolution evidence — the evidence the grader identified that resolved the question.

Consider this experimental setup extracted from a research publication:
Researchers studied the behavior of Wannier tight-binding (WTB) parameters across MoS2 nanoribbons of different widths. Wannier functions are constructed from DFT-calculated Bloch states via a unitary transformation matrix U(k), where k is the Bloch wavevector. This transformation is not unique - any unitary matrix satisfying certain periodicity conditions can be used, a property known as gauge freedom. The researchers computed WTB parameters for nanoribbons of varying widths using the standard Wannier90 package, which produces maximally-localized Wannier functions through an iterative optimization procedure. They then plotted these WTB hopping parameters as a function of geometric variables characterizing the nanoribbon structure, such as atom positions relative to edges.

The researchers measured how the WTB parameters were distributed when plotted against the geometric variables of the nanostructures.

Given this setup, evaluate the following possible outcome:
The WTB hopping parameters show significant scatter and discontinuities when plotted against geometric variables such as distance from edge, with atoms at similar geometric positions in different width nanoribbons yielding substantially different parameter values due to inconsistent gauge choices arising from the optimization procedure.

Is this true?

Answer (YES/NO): YES